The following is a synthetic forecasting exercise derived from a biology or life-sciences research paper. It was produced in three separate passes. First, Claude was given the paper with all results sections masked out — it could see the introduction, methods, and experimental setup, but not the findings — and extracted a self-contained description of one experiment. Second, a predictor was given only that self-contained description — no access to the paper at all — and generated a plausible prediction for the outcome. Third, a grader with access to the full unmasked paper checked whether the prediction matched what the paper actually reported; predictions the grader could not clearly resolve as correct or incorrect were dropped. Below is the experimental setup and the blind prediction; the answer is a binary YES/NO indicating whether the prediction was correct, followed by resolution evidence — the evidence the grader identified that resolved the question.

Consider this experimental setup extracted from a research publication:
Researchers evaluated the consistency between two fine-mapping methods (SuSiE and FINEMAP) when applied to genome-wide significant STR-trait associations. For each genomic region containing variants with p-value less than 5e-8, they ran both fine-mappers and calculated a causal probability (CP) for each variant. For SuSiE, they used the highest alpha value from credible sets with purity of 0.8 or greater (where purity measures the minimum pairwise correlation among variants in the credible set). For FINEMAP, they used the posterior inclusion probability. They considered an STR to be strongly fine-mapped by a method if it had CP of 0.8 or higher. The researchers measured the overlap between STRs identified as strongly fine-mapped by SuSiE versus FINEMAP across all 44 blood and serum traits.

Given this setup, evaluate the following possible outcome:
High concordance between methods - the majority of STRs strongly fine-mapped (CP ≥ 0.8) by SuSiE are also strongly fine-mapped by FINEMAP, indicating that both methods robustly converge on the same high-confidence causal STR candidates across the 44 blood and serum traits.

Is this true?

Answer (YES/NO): NO